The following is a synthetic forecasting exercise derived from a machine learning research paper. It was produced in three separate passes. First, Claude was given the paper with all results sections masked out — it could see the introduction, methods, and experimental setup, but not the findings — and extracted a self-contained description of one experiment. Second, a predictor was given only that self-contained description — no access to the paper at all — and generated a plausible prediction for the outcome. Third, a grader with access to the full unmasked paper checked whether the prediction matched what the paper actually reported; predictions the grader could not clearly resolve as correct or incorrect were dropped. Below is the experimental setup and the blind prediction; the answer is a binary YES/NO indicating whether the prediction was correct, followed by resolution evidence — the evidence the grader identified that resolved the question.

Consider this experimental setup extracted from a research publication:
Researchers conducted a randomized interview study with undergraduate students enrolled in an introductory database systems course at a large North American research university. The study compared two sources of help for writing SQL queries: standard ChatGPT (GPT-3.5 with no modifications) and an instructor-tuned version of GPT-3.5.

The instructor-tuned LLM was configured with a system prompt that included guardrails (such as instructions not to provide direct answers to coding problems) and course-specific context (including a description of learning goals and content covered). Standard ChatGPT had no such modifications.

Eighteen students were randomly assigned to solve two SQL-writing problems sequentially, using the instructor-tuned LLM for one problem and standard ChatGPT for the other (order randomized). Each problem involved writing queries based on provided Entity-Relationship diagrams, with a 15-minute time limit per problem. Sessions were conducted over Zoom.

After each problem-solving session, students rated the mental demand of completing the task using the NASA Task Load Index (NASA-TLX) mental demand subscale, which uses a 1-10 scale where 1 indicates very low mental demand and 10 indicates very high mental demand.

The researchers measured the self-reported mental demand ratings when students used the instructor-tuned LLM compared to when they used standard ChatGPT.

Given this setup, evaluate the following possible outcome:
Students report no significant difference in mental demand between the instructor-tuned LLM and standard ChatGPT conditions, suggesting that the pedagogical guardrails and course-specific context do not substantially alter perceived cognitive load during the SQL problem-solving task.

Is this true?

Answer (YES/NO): NO